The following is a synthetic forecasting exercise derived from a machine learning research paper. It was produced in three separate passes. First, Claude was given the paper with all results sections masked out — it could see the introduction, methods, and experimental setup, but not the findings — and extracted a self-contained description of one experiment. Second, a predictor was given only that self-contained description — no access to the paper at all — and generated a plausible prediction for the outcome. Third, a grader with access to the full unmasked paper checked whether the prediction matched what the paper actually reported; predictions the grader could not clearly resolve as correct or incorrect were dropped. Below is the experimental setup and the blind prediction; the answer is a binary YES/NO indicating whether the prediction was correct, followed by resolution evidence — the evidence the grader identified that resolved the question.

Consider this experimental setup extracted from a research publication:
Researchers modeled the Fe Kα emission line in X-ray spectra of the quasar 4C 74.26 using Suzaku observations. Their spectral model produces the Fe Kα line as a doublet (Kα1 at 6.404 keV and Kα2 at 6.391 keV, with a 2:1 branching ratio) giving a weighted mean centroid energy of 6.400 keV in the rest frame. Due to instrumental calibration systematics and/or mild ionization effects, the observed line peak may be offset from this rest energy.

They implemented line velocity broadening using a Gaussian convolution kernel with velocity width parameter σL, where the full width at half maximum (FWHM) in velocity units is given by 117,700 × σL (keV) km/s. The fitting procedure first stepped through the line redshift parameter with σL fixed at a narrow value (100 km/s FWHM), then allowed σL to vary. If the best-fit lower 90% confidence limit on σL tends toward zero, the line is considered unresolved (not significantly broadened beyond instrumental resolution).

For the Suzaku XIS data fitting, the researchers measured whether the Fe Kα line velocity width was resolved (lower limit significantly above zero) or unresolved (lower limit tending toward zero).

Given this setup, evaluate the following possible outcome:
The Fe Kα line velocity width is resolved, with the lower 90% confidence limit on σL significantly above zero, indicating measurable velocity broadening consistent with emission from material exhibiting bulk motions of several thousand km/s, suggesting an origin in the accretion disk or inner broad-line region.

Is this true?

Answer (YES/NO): NO